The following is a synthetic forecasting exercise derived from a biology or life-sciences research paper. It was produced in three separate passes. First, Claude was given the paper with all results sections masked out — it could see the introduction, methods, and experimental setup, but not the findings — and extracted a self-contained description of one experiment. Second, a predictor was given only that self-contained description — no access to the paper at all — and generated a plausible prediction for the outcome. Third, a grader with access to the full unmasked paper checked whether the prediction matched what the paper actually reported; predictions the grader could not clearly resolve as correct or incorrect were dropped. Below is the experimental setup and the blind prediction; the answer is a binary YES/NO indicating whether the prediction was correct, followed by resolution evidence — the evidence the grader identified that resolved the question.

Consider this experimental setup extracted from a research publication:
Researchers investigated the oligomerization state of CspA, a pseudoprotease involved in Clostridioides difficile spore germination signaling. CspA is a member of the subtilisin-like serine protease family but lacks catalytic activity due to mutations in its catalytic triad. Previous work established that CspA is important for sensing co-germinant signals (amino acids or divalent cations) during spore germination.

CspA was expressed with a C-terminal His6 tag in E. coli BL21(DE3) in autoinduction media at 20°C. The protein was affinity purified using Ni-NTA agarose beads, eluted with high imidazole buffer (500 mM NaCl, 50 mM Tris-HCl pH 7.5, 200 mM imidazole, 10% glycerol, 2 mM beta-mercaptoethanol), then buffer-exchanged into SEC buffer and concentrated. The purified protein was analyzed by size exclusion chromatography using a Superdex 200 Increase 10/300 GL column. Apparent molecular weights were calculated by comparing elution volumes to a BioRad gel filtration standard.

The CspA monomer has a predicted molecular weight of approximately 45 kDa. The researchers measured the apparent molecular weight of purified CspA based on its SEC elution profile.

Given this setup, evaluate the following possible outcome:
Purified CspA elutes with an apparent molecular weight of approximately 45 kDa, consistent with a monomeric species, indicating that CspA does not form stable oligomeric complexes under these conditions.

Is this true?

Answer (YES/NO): NO